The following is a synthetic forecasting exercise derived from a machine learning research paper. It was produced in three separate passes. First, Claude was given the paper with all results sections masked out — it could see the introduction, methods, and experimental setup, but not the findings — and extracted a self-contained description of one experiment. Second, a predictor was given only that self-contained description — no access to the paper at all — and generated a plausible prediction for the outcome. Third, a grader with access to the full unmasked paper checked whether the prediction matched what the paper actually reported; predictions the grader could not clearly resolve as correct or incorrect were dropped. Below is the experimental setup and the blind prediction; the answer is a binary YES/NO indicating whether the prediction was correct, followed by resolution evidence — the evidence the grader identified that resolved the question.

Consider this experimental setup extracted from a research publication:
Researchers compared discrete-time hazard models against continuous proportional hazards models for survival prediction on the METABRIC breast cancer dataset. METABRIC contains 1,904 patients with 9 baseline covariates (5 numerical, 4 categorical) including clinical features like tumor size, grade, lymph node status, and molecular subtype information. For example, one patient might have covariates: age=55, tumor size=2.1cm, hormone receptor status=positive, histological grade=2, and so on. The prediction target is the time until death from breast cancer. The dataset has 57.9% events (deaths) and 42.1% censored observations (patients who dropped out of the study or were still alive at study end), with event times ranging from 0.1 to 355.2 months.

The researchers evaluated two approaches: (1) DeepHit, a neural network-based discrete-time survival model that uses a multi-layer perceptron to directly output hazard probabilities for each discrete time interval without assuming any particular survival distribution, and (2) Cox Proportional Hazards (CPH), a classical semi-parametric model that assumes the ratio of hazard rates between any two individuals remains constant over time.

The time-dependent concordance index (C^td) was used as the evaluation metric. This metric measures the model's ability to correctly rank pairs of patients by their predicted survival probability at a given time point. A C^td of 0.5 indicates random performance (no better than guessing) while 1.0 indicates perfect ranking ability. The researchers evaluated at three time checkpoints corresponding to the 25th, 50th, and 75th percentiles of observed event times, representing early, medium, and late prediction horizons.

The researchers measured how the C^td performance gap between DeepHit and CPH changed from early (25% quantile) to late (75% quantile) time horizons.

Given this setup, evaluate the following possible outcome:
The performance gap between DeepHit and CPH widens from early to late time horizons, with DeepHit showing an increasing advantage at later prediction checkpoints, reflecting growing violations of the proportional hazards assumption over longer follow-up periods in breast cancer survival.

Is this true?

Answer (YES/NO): NO